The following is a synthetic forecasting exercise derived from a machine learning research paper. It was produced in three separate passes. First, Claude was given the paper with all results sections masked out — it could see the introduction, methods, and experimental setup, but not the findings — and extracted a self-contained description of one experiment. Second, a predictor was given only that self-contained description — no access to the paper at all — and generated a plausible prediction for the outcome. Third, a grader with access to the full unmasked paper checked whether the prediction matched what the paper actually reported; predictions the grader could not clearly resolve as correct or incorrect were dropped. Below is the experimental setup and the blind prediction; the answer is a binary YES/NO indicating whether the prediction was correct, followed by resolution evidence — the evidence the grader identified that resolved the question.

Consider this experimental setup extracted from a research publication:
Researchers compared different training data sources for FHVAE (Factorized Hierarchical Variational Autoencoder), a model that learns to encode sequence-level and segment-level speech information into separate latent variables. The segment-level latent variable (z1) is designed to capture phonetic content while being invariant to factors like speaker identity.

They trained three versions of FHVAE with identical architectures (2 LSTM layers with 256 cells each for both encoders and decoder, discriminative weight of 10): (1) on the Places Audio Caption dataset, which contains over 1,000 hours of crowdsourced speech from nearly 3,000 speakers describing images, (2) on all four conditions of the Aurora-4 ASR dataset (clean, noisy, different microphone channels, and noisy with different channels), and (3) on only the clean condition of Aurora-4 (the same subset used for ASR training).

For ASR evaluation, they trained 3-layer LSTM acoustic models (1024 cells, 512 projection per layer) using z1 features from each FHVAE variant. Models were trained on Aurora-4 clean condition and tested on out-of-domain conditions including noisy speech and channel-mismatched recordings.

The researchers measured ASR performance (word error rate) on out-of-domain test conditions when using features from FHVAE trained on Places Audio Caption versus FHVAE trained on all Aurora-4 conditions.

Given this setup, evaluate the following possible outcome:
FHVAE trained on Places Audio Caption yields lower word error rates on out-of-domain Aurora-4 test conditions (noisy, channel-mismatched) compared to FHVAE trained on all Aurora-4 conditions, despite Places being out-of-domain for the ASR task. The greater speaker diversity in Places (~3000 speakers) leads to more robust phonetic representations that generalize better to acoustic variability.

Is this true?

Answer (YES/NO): NO